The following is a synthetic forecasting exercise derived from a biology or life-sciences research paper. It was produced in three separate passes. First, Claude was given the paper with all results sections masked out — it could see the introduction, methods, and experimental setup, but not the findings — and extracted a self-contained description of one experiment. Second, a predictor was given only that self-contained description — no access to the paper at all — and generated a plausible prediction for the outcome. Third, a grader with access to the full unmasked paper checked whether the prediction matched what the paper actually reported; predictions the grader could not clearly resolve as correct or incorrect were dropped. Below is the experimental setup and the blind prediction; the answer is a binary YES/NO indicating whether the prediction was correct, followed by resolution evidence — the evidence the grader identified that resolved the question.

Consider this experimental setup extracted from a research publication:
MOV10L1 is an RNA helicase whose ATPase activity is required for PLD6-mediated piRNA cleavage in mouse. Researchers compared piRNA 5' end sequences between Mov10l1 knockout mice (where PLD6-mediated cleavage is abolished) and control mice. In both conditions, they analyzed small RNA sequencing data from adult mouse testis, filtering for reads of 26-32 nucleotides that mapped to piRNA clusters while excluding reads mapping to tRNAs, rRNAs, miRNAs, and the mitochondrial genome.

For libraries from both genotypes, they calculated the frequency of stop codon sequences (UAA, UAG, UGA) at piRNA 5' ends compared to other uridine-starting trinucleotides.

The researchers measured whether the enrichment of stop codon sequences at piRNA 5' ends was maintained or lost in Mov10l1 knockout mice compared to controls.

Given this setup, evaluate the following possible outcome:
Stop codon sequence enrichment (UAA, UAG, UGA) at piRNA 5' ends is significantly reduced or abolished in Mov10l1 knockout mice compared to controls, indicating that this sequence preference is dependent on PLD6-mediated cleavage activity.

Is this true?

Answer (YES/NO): NO